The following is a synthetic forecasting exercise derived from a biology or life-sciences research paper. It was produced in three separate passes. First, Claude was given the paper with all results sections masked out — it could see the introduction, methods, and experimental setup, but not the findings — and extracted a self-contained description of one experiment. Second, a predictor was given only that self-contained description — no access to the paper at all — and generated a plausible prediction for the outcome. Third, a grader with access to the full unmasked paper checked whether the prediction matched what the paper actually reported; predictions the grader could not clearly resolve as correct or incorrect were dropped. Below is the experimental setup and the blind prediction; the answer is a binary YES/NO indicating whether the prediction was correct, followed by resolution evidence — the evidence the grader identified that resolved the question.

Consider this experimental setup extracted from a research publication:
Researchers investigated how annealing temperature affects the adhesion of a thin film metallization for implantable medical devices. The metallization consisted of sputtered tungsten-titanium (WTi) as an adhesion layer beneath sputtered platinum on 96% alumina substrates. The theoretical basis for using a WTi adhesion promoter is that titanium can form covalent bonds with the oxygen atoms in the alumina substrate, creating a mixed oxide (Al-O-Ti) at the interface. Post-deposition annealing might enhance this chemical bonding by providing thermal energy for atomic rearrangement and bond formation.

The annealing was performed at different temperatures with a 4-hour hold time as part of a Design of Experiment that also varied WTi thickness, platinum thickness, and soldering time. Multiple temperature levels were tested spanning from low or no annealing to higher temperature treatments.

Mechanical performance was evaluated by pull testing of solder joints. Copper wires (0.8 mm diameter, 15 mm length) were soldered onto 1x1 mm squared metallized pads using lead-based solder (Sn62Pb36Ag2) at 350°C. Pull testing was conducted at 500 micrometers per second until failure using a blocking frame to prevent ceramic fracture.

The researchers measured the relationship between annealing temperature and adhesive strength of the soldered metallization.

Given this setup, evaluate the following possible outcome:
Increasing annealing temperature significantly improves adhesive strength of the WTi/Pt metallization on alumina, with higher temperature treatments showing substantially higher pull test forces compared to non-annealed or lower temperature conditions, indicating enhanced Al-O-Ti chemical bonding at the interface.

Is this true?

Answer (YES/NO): NO